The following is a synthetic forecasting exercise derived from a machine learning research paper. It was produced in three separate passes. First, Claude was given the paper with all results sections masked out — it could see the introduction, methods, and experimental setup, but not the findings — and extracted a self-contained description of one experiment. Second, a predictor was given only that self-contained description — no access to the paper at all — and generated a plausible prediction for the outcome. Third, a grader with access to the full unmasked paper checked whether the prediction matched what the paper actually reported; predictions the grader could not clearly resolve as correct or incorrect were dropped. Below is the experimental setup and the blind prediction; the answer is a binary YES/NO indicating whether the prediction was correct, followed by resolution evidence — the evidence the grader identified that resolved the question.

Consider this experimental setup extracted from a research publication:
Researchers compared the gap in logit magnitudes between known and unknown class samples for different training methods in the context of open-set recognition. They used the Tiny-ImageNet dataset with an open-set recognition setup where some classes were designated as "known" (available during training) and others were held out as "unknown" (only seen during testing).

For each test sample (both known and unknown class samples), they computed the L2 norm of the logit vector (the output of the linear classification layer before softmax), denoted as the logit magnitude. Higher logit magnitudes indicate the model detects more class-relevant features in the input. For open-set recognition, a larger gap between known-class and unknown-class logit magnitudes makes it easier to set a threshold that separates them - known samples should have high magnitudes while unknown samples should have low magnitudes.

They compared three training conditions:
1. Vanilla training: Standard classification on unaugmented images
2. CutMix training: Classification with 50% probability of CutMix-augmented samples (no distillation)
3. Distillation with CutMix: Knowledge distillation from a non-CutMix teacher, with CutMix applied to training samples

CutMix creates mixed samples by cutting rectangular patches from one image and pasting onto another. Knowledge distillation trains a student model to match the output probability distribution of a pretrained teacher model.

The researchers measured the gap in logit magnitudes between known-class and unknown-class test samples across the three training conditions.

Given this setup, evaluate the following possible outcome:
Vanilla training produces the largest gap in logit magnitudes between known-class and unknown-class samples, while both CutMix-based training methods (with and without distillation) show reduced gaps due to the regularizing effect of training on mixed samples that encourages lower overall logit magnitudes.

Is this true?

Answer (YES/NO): YES